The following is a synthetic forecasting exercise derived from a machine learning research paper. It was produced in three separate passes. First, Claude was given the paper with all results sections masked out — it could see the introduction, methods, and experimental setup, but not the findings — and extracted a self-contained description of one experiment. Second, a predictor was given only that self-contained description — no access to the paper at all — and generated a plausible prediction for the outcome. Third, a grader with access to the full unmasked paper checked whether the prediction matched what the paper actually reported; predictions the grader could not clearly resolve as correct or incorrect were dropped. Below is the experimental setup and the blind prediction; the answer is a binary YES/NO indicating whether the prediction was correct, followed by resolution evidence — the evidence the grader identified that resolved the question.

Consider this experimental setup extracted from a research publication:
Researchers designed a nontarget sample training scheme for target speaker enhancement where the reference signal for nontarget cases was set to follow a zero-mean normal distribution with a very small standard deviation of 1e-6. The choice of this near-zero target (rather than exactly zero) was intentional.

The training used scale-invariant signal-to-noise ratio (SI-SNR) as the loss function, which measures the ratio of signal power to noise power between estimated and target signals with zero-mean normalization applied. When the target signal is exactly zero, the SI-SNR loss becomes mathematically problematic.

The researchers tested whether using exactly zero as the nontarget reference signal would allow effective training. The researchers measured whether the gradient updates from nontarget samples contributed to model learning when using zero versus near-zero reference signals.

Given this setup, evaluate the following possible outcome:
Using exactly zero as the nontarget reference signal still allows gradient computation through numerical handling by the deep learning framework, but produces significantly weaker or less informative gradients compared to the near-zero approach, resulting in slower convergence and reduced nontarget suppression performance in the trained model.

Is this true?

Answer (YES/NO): NO